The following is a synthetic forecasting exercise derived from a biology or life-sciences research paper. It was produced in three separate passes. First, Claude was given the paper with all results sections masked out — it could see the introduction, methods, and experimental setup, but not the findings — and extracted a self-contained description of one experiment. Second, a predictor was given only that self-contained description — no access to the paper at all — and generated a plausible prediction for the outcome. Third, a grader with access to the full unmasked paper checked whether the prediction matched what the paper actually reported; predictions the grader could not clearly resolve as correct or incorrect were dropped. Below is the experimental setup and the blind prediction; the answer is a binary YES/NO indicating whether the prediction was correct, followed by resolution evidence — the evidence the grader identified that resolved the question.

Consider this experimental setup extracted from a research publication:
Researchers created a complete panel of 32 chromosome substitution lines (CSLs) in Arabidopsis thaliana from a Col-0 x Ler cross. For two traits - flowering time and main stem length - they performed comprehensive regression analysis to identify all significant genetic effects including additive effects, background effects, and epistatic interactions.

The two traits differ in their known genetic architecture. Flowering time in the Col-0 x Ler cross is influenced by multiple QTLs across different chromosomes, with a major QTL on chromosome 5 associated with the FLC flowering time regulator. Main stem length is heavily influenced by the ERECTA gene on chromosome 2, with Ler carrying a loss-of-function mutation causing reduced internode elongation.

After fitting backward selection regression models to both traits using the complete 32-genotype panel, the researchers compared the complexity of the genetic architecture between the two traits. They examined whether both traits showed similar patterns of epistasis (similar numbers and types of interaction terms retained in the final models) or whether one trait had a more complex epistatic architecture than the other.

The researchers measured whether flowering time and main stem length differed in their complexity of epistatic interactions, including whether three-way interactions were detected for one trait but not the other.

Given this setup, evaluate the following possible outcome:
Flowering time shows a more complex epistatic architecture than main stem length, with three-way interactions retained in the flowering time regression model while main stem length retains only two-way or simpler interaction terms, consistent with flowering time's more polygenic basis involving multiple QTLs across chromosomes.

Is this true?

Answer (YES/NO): NO